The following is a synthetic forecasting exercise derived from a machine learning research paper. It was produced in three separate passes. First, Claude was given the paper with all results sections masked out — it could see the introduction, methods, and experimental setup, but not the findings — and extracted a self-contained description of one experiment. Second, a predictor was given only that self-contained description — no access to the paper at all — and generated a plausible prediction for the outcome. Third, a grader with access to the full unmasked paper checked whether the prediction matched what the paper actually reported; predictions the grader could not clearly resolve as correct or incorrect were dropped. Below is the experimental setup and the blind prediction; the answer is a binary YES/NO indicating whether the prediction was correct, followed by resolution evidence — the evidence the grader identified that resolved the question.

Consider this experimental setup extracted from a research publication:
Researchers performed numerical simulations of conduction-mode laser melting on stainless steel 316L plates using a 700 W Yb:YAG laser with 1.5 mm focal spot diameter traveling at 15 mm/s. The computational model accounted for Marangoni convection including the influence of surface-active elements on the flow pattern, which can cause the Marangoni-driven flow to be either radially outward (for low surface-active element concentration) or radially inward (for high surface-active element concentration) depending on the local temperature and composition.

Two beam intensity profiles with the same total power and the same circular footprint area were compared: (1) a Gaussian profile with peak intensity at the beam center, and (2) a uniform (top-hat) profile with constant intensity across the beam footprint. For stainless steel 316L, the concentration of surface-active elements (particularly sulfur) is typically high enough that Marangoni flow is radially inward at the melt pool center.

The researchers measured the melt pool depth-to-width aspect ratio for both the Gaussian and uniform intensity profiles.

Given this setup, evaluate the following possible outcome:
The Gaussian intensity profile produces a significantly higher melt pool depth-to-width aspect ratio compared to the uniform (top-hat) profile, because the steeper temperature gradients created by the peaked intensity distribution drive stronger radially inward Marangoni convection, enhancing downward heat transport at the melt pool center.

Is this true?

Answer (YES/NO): NO